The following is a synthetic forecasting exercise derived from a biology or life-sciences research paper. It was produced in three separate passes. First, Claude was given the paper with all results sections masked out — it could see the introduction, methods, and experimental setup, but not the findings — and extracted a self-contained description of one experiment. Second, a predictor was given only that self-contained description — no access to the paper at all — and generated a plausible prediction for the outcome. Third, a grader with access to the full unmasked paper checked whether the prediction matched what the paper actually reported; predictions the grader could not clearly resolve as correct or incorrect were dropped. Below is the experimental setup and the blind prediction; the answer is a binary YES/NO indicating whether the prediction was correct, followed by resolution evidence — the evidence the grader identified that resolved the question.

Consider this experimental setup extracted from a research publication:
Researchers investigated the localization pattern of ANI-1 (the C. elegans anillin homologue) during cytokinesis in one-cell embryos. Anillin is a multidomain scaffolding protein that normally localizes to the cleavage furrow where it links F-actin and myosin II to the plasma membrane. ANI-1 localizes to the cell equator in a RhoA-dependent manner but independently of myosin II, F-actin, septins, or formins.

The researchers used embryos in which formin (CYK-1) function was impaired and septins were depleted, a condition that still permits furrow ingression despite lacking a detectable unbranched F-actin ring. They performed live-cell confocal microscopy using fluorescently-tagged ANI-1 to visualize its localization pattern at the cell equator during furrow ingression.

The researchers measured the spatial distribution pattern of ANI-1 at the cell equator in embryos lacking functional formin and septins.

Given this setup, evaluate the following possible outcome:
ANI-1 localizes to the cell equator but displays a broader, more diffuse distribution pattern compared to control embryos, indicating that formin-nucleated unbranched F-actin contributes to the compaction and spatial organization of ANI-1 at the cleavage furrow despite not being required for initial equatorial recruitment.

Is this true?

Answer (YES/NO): NO